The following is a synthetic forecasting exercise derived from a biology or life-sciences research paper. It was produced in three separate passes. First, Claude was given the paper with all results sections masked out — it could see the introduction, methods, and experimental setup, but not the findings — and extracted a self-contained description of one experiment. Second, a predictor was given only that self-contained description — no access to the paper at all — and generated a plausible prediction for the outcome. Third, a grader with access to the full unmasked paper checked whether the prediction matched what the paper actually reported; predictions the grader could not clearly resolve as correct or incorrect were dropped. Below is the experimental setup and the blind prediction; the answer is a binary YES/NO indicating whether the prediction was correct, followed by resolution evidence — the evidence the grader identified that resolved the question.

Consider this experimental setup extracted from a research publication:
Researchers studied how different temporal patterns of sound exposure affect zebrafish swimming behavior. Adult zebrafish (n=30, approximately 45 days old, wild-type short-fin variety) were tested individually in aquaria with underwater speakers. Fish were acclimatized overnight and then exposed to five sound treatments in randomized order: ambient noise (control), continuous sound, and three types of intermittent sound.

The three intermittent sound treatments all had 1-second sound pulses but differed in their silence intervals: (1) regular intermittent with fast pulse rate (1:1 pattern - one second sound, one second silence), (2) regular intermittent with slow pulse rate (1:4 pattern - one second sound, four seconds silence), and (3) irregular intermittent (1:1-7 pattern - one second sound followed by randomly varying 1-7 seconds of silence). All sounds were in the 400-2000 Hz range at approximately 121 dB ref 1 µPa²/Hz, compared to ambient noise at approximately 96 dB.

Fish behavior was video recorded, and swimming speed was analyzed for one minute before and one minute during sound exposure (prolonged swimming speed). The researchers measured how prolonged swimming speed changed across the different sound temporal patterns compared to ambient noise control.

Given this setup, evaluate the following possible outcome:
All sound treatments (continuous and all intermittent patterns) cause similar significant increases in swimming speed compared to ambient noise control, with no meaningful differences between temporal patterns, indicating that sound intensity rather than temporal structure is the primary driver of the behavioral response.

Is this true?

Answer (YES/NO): YES